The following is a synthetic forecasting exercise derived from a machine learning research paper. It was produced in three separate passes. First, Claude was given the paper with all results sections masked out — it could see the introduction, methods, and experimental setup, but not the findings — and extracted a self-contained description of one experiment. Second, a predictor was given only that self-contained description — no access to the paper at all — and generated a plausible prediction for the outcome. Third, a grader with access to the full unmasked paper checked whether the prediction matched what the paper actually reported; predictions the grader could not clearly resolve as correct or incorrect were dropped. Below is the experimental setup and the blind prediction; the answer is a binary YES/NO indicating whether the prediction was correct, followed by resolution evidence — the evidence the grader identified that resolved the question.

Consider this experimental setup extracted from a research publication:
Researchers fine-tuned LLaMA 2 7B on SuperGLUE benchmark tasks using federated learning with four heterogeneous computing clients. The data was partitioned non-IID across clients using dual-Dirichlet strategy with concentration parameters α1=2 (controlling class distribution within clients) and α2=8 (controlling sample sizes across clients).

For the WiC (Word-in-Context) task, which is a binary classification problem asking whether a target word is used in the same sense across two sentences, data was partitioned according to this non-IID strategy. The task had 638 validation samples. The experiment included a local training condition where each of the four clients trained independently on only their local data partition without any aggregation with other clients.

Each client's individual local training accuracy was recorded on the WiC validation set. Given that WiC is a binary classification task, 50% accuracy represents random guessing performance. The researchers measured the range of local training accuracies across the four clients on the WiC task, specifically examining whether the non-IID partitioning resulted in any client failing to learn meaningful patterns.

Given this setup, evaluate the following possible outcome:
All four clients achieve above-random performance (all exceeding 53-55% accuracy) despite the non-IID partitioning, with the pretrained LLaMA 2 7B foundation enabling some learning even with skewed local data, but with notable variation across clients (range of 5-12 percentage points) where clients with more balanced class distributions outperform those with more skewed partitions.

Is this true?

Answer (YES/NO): NO